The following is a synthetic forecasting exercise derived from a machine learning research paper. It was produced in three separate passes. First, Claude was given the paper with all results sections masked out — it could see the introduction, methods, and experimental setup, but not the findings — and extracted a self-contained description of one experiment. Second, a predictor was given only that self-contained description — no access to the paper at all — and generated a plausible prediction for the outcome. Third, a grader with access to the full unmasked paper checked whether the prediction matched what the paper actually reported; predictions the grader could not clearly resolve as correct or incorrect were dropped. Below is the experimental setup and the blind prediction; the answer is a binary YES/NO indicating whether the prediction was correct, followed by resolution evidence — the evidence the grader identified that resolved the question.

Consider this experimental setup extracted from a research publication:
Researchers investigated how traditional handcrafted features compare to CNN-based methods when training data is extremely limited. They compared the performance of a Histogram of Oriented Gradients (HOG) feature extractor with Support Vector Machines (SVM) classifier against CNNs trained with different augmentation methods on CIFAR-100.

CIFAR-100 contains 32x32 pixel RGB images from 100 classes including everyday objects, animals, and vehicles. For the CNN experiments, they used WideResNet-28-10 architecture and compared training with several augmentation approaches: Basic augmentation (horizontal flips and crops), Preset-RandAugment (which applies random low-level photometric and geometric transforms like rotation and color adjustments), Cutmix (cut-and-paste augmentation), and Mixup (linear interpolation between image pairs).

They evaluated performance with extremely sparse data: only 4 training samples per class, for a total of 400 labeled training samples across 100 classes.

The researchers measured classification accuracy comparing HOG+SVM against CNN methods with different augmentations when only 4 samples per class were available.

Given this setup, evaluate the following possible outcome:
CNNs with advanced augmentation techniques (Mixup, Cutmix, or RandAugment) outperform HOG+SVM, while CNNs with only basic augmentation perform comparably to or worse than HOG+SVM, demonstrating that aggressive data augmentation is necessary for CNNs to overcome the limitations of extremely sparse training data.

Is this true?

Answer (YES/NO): NO